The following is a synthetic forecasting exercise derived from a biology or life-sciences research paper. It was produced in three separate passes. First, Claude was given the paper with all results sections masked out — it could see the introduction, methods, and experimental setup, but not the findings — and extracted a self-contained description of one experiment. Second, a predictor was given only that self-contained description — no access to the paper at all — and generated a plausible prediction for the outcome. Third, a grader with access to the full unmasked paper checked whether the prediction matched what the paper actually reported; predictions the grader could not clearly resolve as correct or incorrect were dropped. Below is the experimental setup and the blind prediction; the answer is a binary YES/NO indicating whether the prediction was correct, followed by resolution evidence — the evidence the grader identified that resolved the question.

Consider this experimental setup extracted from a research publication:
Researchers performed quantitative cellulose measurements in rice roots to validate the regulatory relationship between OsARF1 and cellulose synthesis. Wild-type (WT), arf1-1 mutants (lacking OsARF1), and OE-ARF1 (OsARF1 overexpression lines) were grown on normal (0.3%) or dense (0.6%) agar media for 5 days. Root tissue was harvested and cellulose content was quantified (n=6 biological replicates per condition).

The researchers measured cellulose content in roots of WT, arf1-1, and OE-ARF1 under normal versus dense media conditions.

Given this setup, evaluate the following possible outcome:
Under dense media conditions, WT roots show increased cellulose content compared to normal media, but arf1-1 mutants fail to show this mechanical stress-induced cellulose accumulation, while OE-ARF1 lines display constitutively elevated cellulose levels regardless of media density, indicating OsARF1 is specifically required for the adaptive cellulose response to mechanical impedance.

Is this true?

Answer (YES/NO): NO